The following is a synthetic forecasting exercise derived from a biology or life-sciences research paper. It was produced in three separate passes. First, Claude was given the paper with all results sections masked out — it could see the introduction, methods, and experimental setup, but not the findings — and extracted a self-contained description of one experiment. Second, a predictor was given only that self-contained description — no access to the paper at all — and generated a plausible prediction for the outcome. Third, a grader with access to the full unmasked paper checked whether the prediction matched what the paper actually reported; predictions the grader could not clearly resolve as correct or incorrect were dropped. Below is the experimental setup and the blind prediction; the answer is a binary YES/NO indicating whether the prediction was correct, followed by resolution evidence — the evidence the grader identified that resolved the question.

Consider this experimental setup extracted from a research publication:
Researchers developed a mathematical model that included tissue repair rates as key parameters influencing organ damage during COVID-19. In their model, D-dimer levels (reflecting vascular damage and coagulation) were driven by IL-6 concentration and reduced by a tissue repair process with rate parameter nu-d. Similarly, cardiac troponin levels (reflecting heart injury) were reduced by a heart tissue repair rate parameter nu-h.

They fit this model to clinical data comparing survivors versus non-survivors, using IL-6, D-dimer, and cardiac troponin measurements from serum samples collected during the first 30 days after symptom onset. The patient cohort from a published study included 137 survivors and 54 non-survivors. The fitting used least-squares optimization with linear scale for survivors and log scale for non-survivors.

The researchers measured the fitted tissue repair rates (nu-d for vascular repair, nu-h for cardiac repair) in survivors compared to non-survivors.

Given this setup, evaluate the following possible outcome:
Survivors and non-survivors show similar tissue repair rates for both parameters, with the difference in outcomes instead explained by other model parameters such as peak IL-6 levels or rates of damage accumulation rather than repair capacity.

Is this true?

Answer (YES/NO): NO